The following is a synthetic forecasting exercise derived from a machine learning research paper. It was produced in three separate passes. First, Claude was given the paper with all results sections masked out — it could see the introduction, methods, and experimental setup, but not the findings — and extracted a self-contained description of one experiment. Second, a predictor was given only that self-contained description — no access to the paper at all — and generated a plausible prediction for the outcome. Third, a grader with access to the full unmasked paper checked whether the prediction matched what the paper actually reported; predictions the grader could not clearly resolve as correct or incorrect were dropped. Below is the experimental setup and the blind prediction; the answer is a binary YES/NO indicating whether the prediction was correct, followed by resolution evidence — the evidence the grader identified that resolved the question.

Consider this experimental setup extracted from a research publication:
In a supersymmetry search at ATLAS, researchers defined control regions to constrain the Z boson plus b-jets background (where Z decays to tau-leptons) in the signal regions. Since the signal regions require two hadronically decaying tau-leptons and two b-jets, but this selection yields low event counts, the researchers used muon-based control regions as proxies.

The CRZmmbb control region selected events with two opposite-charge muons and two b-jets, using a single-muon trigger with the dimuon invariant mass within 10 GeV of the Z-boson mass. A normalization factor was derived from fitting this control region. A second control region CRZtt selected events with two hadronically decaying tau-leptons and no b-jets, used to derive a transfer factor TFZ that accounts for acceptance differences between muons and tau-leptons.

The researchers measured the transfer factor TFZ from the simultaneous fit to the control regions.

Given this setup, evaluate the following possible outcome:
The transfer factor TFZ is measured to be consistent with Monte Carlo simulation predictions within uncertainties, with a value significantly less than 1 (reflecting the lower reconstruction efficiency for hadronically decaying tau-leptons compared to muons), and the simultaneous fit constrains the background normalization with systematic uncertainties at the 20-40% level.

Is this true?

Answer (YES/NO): NO